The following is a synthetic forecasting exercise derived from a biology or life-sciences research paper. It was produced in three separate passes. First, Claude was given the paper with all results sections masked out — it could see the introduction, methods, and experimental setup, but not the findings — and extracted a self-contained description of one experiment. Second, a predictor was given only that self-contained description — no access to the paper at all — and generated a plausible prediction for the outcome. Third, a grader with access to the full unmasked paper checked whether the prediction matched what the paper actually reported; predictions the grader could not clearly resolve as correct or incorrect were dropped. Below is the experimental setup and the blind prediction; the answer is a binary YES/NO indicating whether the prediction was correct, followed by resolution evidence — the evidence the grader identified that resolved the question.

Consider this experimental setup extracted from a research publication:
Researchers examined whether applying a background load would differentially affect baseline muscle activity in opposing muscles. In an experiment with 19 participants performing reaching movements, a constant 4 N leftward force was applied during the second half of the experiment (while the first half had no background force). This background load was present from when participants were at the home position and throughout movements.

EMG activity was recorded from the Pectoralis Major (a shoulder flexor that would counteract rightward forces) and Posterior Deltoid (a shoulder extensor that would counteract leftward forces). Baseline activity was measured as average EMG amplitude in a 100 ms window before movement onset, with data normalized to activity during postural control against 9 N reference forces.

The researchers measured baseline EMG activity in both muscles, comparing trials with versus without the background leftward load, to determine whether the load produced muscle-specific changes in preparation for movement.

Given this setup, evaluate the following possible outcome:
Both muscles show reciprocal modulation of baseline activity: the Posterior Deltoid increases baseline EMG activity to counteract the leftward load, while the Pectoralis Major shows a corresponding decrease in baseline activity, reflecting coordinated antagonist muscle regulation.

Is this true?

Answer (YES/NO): NO